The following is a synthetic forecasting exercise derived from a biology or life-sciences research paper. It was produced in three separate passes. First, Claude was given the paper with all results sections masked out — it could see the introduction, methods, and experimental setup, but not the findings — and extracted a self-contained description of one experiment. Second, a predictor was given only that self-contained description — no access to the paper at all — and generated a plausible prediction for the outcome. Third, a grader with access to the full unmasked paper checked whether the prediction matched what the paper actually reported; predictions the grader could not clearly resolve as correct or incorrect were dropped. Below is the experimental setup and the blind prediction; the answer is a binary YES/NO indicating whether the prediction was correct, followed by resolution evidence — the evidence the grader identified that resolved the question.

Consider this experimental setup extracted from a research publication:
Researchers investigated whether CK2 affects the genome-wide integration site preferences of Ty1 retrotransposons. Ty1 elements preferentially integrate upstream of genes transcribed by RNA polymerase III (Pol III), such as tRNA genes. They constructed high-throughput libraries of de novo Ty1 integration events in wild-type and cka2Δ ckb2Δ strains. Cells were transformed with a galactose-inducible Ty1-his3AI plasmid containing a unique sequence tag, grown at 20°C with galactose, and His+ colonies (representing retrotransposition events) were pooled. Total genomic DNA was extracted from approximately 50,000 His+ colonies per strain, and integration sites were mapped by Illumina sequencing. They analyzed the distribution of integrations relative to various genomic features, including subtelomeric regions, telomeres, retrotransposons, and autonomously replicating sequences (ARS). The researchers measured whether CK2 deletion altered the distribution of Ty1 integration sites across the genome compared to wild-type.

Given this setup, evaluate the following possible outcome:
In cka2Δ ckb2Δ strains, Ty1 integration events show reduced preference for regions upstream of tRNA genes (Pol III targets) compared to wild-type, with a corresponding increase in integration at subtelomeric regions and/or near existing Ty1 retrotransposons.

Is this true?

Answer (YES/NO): NO